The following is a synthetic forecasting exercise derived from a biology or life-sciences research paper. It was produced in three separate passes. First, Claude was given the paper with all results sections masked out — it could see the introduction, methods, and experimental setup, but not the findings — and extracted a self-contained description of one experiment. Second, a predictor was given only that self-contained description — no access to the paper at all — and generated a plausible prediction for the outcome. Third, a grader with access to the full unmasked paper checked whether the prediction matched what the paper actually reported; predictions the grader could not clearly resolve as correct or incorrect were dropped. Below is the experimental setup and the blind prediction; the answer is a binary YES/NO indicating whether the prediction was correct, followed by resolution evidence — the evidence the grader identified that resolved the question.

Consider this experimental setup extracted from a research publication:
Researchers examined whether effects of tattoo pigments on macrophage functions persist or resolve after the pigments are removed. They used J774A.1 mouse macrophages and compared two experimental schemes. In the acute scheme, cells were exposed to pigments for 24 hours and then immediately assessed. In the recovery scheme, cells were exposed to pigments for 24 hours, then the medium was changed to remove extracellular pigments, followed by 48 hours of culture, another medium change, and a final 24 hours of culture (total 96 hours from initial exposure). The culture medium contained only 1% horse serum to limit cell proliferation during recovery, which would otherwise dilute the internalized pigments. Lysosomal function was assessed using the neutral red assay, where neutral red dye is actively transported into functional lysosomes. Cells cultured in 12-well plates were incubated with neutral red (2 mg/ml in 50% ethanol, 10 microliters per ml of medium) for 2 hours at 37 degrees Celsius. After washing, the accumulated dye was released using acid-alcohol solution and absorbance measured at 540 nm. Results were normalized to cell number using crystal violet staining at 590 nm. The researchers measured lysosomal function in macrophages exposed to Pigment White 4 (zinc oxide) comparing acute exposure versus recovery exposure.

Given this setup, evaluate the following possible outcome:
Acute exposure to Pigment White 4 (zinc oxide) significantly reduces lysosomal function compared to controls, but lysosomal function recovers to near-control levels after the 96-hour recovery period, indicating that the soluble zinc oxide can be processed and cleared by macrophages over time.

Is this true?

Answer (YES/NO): NO